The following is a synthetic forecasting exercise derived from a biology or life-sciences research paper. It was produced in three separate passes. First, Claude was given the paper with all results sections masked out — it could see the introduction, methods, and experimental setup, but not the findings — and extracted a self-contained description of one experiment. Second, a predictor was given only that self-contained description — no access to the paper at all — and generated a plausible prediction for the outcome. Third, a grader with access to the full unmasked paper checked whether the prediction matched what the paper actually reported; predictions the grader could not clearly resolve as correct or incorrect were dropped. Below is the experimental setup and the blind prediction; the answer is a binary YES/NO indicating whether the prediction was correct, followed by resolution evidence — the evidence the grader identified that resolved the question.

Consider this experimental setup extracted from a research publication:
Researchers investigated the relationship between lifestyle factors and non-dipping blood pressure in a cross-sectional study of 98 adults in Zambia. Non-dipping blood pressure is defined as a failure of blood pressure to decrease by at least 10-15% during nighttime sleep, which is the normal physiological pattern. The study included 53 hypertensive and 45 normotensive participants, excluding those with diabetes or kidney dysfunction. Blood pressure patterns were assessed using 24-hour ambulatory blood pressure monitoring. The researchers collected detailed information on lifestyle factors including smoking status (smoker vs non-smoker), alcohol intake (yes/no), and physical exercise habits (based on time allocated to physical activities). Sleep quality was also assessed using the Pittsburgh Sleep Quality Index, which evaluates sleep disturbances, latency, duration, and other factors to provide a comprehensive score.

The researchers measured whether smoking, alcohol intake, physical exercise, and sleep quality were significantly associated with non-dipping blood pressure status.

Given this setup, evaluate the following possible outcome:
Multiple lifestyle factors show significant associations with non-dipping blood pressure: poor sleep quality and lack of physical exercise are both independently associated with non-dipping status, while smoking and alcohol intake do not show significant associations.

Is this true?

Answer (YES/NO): NO